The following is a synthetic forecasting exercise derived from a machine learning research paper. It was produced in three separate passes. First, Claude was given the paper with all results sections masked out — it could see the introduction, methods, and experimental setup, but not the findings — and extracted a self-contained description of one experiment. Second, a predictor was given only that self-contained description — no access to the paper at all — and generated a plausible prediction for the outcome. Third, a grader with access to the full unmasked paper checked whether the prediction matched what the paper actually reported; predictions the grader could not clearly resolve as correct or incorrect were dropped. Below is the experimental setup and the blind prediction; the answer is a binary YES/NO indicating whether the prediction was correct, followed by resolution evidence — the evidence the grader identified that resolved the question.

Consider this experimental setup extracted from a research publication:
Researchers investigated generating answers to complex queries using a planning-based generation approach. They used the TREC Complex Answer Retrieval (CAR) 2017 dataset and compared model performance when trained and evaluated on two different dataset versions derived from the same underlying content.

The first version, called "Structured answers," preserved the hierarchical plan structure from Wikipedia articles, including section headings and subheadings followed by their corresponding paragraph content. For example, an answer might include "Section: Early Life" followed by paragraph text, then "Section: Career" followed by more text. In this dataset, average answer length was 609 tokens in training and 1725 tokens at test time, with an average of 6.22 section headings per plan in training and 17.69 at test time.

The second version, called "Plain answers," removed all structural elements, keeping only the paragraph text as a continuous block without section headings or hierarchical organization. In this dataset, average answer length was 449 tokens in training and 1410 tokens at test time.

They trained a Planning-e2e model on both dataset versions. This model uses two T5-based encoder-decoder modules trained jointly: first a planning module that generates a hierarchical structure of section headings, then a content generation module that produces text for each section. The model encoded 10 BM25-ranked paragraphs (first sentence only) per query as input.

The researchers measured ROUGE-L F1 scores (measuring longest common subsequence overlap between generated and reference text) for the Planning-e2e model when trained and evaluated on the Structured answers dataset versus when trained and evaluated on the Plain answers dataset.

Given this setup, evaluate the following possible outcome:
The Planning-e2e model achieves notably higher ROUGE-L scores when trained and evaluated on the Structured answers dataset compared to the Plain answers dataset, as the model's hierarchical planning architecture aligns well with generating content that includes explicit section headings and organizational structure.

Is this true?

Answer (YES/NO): NO